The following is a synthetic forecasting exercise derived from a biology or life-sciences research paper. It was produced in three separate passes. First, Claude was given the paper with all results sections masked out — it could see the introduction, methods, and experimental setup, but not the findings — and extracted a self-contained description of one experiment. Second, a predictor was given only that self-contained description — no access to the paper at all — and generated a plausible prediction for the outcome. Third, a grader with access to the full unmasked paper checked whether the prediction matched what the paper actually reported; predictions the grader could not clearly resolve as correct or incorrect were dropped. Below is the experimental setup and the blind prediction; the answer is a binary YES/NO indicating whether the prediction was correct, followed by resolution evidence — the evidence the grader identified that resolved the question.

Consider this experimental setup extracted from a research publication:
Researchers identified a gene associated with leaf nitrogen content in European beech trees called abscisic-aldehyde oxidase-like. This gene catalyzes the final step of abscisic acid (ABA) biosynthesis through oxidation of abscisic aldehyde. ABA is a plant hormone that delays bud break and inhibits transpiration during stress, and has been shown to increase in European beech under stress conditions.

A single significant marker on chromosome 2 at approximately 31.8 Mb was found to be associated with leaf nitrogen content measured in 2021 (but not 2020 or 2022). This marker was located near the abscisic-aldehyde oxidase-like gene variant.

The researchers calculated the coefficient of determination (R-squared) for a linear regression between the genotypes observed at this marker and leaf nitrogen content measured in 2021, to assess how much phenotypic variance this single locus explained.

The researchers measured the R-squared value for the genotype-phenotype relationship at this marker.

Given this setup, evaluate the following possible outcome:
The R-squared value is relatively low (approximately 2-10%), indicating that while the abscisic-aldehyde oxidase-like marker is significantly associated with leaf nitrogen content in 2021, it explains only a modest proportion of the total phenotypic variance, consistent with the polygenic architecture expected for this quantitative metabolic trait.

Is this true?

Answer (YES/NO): NO